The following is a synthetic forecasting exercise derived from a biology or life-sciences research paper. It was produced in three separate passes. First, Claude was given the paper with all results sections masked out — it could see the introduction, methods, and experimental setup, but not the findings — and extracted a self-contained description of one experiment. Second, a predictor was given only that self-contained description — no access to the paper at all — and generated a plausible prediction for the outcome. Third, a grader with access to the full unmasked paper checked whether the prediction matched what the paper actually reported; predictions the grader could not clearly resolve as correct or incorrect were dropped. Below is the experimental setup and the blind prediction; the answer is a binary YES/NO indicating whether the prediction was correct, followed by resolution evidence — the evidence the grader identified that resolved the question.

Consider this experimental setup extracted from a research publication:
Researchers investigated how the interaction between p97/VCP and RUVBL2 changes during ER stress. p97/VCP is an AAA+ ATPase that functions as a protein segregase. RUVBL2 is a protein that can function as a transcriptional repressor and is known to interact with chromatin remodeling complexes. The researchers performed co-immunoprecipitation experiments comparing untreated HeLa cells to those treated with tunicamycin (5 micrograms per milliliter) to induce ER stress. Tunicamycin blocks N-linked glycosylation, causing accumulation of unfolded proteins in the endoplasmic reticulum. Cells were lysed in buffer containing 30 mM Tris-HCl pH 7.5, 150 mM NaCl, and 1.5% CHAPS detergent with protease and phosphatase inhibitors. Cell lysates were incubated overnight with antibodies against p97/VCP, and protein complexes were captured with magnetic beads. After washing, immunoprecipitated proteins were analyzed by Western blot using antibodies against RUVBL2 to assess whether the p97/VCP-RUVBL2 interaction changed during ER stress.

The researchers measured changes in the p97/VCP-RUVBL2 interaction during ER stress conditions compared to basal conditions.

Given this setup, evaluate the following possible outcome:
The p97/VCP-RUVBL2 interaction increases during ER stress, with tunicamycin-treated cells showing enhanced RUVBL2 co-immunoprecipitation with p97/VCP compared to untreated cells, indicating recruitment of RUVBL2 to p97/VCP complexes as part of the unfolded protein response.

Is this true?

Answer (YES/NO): NO